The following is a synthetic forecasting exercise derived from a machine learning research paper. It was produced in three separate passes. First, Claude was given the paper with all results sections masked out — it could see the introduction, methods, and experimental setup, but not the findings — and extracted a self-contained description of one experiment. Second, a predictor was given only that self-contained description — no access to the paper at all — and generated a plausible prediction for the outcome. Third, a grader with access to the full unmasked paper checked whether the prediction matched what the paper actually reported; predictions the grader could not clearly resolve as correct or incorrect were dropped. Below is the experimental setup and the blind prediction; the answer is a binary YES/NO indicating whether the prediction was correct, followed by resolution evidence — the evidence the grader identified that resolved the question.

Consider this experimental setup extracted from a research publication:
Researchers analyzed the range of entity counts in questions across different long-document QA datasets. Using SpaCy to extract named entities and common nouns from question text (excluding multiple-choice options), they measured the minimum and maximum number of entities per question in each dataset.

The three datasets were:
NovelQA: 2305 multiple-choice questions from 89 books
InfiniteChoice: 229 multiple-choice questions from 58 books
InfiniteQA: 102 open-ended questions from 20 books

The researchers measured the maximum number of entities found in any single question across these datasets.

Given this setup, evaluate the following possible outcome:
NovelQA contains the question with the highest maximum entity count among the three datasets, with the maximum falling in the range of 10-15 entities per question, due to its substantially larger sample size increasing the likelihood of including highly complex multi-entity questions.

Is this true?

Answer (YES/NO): NO